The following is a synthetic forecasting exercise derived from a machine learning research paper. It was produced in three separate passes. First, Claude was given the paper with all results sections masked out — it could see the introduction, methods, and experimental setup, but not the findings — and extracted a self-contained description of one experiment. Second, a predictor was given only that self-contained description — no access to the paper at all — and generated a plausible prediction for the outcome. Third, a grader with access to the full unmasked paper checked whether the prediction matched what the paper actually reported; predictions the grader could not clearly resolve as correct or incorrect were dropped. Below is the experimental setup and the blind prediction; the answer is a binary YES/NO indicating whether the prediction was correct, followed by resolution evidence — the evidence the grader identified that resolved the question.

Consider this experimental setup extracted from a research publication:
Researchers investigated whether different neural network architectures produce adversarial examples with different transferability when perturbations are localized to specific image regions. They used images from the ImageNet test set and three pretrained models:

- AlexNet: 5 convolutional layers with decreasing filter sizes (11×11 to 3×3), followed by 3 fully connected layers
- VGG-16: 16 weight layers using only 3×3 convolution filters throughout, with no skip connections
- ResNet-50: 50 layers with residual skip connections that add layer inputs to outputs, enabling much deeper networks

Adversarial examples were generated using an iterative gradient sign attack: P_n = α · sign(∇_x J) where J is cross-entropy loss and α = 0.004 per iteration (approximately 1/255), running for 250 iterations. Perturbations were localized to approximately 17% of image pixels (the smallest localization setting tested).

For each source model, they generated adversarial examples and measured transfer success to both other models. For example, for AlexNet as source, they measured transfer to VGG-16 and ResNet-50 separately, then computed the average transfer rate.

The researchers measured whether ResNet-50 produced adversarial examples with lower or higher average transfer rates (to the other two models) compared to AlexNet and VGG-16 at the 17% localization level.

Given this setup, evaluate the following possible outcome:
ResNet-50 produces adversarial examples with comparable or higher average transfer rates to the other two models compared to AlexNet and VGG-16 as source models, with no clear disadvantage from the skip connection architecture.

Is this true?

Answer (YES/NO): NO